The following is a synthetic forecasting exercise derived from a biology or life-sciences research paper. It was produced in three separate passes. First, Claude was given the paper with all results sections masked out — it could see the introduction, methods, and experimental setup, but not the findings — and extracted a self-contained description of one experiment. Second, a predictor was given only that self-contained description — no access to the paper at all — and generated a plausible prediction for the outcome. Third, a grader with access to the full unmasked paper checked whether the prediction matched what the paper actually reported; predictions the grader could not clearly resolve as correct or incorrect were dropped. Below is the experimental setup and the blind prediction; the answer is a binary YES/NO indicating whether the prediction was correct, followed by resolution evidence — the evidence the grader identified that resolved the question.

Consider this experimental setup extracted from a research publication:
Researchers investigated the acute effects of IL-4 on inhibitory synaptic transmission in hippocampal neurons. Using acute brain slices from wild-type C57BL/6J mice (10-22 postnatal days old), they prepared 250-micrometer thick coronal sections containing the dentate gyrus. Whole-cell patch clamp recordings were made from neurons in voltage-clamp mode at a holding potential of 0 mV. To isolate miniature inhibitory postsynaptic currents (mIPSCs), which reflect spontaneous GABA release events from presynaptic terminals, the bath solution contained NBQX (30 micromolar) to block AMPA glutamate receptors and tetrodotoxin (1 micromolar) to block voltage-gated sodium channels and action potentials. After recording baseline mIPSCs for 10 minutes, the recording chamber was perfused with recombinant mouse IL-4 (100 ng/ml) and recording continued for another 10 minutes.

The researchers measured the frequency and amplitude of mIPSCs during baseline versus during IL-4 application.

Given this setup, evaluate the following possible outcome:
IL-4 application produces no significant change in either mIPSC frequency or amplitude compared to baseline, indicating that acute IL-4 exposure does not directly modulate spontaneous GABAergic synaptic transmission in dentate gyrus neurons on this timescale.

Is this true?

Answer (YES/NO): NO